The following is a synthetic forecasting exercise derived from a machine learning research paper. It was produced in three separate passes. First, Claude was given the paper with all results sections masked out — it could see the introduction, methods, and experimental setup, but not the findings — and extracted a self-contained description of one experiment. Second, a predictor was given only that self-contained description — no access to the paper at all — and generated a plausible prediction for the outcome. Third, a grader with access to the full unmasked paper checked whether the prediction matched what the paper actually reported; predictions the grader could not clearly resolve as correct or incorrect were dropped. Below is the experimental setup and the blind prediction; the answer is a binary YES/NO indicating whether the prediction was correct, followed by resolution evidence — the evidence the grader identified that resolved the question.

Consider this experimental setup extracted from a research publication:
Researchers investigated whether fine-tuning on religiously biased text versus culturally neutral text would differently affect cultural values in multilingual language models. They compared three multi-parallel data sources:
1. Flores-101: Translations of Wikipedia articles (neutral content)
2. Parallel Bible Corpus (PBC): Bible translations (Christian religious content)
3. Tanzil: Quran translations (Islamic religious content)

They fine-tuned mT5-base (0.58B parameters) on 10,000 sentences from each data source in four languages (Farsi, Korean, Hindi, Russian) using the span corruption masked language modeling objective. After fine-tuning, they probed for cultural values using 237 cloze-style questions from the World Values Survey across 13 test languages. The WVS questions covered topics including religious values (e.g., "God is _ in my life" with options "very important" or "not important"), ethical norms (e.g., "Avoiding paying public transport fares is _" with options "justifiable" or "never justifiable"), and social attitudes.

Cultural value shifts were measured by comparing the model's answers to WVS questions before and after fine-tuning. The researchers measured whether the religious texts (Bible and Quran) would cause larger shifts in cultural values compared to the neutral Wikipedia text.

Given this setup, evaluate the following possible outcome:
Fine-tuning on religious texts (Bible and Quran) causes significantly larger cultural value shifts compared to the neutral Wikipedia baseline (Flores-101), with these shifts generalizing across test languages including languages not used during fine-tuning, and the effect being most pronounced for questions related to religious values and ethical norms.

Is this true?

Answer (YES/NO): NO